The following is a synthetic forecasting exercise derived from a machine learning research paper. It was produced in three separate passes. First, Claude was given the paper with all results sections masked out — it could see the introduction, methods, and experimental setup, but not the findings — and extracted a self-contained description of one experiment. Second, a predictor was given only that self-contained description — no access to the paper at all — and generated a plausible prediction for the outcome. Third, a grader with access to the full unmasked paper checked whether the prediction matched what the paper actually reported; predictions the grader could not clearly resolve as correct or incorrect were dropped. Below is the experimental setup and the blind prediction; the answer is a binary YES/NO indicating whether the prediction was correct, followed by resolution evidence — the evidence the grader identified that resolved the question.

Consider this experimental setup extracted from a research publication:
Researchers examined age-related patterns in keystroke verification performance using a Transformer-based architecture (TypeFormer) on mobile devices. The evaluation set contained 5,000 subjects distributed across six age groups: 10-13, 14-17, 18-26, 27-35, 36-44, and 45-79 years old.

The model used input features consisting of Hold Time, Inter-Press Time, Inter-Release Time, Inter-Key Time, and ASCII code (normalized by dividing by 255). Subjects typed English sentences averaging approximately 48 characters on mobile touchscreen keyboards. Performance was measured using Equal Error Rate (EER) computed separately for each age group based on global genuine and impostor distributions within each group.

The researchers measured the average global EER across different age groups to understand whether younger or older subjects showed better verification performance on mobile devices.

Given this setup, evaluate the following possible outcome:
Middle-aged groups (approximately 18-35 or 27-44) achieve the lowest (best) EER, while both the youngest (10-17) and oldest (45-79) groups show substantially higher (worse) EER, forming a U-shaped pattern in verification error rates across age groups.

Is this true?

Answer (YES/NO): NO